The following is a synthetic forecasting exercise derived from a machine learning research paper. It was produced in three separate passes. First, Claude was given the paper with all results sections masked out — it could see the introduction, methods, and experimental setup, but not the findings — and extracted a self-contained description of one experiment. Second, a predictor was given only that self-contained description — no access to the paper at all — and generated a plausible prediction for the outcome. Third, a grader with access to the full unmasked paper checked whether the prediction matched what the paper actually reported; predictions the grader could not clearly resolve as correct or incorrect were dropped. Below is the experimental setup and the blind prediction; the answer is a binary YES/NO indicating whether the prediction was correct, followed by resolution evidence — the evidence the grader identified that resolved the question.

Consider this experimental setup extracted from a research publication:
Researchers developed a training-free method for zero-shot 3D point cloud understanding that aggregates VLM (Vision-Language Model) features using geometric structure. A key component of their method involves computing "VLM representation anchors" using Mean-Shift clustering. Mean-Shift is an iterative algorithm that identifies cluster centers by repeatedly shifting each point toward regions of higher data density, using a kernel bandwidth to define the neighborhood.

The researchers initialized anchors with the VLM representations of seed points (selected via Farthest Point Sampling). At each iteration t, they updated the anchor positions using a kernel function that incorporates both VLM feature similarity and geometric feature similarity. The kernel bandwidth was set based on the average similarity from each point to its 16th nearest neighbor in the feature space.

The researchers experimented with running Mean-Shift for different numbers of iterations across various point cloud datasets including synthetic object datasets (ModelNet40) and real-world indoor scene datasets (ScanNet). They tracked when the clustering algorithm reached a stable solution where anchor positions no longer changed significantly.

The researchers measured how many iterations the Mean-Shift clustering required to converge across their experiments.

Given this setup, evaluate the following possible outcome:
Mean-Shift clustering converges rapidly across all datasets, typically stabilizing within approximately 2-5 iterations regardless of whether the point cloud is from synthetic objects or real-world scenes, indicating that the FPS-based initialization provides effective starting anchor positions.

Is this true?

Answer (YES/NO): NO